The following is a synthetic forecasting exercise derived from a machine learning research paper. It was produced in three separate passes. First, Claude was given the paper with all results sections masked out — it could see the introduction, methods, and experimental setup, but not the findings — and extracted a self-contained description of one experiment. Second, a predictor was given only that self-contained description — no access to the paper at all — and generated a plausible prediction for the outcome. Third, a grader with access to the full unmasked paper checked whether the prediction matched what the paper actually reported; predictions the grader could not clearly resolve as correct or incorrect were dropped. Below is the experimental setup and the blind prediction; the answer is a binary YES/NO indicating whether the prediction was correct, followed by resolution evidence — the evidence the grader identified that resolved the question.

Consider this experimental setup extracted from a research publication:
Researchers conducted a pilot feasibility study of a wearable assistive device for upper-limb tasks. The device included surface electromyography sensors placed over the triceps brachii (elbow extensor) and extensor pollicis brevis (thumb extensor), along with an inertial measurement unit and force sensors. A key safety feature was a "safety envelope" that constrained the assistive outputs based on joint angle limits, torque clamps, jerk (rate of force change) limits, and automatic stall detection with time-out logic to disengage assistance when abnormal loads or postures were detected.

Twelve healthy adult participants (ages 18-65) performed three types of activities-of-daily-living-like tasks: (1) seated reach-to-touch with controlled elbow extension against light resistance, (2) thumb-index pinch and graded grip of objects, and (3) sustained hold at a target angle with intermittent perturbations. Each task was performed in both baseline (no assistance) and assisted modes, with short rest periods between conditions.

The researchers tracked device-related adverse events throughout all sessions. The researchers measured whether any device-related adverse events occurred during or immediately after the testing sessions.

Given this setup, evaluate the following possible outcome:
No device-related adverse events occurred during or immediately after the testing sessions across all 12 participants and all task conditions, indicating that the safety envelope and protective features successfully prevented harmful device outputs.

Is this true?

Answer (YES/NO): YES